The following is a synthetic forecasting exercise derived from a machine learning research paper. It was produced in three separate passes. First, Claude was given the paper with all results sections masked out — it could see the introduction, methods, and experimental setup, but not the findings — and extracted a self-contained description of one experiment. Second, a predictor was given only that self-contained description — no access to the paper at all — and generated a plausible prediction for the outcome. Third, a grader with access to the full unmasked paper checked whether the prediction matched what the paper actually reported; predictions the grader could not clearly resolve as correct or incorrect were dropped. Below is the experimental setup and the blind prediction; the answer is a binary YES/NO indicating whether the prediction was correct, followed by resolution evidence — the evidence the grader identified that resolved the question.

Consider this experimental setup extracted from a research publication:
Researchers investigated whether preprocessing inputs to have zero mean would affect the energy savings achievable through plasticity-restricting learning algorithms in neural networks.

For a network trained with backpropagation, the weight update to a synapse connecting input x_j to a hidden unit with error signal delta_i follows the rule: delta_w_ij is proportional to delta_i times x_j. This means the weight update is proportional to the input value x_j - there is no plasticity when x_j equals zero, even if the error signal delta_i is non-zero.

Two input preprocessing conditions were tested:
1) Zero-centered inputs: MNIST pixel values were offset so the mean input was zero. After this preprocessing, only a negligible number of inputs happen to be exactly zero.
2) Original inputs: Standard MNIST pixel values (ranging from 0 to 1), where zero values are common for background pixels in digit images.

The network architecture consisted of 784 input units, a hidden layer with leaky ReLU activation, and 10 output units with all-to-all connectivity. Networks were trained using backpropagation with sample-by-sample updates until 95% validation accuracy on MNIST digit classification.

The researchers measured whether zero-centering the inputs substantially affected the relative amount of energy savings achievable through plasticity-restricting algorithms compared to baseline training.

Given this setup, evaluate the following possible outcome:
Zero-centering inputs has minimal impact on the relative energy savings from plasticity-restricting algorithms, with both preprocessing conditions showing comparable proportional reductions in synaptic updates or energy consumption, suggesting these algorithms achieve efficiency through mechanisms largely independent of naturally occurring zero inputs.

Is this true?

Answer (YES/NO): YES